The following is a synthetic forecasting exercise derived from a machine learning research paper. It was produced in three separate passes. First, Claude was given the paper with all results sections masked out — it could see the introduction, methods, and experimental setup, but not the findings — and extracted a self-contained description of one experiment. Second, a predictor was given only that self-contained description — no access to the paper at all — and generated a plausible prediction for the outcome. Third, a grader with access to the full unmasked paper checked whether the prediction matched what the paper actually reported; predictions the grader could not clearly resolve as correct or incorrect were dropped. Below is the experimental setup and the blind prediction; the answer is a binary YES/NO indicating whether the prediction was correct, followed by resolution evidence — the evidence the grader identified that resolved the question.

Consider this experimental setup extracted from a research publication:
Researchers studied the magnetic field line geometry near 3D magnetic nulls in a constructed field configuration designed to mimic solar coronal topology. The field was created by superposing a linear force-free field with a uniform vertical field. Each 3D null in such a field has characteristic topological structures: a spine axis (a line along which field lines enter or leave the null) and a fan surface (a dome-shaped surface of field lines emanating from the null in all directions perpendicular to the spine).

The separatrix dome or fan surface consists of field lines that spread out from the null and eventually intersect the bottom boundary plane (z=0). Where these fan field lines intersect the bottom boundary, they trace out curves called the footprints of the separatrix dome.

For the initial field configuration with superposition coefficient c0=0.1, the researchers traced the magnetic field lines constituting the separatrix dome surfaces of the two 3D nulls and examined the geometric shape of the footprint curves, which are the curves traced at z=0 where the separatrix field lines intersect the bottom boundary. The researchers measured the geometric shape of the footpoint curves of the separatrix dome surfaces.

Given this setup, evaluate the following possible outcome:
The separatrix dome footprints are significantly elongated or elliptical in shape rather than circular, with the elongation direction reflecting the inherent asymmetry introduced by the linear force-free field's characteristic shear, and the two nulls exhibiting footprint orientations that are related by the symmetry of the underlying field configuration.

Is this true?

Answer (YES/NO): NO